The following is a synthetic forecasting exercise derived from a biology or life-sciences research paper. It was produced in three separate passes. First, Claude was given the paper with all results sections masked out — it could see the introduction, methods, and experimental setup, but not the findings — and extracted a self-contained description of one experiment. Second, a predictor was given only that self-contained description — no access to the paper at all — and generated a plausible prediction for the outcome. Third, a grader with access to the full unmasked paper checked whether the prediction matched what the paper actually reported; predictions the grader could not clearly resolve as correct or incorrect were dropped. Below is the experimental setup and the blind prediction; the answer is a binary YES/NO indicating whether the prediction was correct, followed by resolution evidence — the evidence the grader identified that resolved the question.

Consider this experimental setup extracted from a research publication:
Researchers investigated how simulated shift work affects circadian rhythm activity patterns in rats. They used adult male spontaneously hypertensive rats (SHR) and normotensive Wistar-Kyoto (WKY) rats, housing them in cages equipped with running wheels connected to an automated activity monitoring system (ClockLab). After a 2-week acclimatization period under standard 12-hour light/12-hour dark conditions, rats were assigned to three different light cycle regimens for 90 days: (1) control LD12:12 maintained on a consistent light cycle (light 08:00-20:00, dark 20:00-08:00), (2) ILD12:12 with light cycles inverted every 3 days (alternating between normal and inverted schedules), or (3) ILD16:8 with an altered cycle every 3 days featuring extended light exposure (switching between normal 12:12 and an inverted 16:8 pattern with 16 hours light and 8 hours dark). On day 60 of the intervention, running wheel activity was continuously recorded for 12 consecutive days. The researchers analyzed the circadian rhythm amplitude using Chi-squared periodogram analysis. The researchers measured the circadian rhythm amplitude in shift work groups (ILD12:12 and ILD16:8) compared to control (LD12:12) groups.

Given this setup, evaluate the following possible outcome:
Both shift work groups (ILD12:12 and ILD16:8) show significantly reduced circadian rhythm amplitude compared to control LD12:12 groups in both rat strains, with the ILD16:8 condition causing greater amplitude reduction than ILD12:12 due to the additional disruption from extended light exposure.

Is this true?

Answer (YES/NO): NO